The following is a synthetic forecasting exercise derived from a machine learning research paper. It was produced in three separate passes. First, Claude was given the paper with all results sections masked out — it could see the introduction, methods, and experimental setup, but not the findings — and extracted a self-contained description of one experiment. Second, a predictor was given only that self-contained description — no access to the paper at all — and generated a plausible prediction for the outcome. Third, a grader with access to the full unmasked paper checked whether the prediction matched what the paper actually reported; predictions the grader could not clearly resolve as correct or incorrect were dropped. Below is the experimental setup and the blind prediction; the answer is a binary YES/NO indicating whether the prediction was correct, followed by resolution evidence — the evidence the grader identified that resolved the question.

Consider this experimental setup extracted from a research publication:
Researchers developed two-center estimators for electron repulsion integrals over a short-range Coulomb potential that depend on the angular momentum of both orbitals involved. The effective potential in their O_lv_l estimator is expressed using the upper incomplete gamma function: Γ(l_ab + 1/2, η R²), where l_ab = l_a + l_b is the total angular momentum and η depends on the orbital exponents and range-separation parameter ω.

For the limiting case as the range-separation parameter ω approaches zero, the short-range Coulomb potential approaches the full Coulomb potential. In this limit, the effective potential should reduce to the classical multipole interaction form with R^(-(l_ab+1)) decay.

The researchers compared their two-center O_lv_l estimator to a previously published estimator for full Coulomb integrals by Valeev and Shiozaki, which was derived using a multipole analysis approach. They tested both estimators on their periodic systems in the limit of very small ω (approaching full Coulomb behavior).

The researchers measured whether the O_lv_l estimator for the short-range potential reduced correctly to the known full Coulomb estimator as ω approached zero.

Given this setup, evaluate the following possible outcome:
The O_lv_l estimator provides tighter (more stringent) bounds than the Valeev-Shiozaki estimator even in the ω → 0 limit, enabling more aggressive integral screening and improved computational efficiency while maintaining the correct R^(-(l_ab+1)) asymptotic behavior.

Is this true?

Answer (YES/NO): NO